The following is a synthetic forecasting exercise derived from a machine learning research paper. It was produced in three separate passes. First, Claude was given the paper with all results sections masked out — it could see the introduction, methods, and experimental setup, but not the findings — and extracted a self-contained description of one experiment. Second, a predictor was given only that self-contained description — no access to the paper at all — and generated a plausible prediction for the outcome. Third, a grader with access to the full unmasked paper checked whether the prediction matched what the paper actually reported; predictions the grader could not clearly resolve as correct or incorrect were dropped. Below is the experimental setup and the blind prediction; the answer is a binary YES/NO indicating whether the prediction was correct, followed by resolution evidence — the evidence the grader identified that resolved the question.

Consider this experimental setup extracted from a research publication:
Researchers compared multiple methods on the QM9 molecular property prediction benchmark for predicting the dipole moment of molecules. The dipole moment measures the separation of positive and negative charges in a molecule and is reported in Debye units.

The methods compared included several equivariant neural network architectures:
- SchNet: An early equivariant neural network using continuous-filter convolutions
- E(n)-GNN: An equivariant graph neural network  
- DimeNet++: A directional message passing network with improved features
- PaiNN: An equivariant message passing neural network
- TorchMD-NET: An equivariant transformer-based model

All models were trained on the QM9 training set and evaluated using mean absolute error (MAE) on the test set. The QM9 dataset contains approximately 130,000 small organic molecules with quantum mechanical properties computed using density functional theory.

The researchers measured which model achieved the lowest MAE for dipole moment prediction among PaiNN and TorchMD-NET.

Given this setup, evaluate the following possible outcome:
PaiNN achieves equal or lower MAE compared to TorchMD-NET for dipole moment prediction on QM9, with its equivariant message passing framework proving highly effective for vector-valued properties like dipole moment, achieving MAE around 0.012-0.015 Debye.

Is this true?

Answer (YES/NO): NO